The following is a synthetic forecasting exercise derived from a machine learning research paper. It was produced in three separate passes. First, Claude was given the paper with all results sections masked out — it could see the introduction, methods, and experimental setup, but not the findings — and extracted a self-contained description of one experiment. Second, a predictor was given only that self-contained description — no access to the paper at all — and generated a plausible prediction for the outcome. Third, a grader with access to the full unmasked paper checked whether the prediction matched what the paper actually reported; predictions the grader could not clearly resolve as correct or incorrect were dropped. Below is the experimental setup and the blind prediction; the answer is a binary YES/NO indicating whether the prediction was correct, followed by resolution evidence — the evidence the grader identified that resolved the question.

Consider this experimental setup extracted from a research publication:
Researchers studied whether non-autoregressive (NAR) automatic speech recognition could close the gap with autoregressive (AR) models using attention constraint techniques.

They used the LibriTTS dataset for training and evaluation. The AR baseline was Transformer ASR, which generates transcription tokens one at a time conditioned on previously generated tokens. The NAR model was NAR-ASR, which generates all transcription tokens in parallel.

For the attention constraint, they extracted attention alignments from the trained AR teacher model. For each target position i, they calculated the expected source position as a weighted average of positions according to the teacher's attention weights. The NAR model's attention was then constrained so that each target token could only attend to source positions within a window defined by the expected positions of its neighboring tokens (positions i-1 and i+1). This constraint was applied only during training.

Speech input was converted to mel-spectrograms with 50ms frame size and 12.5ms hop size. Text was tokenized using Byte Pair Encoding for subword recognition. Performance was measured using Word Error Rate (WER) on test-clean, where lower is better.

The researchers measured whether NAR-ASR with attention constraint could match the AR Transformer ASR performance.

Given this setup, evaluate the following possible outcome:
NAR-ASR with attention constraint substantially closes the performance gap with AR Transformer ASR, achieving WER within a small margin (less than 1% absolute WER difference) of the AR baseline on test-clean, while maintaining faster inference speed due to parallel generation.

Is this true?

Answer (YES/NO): NO